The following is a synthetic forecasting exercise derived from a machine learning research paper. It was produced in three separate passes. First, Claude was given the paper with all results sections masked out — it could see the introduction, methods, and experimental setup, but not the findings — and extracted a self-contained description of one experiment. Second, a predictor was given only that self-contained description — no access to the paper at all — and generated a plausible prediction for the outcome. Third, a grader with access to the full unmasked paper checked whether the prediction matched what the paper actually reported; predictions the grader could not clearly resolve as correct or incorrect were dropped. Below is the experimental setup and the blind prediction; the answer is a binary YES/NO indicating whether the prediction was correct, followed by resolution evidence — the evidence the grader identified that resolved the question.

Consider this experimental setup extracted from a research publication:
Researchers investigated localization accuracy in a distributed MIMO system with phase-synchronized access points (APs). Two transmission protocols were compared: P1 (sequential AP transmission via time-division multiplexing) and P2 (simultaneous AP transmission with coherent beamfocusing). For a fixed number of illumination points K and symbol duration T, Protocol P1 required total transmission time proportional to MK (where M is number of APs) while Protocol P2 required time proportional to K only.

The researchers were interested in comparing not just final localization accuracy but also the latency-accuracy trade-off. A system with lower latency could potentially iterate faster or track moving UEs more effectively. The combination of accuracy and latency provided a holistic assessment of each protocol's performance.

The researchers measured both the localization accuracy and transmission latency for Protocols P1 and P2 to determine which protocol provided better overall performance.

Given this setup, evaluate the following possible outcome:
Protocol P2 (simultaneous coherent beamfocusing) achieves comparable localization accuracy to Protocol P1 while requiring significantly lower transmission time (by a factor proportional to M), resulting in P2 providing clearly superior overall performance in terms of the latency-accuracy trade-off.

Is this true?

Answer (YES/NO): NO